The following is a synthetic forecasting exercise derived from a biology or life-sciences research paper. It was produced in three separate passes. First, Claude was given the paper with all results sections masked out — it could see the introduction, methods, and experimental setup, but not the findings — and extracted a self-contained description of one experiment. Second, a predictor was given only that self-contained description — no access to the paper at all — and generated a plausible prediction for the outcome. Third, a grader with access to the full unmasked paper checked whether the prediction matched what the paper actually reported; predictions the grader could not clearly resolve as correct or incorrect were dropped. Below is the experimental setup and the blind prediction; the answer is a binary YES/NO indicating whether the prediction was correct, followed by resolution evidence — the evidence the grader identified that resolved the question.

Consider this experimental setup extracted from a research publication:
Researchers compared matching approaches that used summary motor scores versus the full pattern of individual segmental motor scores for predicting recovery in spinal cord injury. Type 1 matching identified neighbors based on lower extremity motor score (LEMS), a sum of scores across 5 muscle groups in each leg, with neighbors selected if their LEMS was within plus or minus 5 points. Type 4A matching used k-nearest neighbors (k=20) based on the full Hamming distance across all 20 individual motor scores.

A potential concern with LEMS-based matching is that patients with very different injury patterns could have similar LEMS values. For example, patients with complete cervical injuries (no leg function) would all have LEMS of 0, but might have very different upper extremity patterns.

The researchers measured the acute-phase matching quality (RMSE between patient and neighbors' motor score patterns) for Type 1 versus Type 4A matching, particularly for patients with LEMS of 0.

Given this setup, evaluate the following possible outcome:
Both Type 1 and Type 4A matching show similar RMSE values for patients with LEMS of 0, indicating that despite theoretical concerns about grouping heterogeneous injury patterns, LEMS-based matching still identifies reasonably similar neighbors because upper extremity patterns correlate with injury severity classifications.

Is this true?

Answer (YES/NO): NO